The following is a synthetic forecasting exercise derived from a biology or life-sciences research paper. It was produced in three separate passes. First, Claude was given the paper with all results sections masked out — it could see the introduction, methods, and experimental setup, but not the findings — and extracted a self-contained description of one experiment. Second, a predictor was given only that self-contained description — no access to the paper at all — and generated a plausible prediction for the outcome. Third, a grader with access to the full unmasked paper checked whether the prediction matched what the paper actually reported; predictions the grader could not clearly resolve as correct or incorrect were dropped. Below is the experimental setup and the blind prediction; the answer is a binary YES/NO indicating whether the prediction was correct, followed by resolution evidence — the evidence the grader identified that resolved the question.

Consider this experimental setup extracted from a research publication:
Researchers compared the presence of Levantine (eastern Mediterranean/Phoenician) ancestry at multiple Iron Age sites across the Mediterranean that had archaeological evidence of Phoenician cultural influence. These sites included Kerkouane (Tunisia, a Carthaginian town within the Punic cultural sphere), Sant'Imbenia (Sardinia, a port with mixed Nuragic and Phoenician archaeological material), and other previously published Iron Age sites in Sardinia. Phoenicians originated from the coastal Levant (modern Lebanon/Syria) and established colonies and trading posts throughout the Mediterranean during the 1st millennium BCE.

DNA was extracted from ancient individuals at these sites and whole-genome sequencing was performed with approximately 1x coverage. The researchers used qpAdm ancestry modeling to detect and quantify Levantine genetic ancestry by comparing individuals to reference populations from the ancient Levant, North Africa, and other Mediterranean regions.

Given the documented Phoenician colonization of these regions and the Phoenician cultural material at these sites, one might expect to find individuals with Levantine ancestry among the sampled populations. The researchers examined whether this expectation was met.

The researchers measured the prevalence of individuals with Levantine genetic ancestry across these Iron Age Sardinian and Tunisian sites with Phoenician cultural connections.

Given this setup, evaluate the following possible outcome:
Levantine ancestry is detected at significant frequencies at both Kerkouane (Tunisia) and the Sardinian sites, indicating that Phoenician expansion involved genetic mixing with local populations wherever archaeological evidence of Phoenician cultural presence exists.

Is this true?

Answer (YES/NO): NO